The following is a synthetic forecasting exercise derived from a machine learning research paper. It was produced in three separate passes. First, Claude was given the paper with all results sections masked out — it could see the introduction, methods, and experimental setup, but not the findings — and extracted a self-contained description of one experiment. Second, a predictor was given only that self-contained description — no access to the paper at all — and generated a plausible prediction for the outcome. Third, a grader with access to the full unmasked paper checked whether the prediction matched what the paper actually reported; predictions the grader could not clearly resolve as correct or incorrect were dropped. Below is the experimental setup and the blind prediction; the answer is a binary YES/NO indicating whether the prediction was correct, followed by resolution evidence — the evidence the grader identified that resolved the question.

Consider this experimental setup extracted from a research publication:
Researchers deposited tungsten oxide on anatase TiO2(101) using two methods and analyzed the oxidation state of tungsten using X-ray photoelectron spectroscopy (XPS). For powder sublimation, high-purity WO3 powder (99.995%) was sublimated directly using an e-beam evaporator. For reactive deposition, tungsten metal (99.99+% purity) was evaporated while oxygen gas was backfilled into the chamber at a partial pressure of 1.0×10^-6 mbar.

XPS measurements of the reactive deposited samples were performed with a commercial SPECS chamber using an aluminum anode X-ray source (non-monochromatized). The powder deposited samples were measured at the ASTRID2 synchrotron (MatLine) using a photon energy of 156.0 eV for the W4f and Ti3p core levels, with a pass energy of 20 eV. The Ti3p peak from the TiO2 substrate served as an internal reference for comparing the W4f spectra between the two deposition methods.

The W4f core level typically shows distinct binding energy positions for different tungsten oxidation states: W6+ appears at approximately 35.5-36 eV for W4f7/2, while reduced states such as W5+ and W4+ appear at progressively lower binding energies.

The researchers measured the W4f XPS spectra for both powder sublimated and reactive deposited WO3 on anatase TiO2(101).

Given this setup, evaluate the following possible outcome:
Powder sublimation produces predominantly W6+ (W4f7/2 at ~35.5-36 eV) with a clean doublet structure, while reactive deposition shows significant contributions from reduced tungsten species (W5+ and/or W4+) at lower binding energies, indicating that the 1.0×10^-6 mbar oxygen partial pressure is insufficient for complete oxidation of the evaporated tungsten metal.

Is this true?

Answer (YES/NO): NO